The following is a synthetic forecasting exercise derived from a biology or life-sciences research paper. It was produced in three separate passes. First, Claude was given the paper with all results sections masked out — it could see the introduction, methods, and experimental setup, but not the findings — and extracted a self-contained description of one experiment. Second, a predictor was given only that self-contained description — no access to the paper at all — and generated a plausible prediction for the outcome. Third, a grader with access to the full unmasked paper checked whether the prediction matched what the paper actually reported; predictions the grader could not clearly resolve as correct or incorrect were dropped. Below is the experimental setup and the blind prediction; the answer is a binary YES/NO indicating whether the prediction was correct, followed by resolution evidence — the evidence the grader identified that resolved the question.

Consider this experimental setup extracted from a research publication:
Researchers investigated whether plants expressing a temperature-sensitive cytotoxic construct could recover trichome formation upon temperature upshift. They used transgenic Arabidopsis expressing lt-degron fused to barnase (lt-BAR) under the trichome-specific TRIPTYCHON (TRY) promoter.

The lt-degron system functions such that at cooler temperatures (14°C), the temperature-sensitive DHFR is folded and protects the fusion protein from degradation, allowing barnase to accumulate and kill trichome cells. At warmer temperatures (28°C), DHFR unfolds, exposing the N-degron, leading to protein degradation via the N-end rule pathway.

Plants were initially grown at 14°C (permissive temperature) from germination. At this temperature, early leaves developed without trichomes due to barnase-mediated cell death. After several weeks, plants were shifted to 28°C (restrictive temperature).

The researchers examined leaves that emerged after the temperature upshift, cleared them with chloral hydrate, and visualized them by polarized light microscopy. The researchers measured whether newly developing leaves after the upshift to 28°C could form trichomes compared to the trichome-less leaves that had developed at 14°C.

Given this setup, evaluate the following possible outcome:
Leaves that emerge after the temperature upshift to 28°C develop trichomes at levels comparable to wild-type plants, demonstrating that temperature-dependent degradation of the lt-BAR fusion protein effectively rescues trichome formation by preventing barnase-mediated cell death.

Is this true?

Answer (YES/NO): YES